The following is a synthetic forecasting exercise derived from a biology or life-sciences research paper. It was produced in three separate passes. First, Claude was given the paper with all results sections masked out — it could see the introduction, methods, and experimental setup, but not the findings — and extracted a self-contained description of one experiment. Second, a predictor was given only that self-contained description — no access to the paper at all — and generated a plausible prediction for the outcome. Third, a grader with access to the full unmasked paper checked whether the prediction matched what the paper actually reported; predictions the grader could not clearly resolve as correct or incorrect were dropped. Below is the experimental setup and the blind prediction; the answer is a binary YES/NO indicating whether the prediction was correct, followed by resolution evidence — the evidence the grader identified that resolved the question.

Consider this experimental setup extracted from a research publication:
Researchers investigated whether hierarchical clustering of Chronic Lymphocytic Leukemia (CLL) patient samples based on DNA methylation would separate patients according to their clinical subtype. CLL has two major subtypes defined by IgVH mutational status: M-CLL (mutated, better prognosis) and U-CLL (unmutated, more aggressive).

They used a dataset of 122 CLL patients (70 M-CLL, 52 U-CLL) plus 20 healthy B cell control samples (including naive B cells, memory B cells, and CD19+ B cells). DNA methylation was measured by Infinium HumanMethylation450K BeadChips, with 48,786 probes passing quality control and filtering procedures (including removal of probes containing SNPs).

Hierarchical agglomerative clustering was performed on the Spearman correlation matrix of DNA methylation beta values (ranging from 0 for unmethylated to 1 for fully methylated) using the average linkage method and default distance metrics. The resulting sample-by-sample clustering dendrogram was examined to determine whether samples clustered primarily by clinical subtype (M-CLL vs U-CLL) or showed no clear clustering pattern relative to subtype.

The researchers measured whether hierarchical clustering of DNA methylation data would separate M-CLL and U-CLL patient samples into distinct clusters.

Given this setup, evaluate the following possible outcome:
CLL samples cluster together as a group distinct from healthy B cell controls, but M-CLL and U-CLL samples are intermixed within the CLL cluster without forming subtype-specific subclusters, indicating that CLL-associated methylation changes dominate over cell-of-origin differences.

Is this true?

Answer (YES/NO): NO